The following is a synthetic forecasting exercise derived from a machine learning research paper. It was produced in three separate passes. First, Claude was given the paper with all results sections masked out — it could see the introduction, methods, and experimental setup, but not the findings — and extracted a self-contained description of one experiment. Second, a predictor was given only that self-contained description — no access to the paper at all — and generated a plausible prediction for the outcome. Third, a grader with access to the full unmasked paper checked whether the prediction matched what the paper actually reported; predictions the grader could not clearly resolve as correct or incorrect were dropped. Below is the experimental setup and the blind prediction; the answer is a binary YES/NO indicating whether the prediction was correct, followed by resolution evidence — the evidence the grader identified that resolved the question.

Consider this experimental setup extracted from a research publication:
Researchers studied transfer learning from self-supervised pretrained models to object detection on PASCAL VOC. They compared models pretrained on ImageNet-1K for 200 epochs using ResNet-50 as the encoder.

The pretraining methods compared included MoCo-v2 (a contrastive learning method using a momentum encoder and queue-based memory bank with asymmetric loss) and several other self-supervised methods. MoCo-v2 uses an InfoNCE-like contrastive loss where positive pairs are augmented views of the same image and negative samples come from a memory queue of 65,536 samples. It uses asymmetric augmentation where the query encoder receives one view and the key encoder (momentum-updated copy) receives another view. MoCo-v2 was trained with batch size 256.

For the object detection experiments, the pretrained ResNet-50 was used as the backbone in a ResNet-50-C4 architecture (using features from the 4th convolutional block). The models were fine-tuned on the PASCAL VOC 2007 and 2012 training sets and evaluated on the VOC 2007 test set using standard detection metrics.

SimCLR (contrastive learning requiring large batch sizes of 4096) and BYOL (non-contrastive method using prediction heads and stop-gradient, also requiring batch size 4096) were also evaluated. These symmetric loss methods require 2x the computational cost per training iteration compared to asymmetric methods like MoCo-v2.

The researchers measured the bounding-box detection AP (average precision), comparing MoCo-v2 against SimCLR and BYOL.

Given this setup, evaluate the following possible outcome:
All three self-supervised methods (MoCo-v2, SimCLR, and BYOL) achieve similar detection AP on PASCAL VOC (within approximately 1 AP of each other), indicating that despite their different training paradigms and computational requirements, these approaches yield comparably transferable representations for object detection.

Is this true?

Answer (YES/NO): NO